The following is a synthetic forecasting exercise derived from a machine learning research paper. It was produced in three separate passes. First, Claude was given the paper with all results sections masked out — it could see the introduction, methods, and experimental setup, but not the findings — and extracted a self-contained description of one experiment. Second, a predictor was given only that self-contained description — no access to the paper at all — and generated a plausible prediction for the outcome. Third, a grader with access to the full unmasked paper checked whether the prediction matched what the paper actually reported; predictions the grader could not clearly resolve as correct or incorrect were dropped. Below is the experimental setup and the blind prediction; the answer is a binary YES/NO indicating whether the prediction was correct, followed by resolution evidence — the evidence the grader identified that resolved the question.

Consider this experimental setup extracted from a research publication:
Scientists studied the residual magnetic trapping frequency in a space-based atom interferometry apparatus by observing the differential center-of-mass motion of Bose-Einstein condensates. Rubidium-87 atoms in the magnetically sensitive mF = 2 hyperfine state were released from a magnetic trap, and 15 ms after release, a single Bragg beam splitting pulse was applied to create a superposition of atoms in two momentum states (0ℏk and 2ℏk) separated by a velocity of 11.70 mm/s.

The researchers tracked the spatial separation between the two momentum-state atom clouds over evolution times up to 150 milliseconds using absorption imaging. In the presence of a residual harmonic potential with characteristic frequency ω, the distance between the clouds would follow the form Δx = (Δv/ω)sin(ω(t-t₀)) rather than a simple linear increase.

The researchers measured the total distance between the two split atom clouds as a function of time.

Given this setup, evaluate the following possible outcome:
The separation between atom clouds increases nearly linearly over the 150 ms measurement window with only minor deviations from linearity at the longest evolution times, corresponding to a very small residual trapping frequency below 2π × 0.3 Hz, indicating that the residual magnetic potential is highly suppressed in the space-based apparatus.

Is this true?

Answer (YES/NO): NO